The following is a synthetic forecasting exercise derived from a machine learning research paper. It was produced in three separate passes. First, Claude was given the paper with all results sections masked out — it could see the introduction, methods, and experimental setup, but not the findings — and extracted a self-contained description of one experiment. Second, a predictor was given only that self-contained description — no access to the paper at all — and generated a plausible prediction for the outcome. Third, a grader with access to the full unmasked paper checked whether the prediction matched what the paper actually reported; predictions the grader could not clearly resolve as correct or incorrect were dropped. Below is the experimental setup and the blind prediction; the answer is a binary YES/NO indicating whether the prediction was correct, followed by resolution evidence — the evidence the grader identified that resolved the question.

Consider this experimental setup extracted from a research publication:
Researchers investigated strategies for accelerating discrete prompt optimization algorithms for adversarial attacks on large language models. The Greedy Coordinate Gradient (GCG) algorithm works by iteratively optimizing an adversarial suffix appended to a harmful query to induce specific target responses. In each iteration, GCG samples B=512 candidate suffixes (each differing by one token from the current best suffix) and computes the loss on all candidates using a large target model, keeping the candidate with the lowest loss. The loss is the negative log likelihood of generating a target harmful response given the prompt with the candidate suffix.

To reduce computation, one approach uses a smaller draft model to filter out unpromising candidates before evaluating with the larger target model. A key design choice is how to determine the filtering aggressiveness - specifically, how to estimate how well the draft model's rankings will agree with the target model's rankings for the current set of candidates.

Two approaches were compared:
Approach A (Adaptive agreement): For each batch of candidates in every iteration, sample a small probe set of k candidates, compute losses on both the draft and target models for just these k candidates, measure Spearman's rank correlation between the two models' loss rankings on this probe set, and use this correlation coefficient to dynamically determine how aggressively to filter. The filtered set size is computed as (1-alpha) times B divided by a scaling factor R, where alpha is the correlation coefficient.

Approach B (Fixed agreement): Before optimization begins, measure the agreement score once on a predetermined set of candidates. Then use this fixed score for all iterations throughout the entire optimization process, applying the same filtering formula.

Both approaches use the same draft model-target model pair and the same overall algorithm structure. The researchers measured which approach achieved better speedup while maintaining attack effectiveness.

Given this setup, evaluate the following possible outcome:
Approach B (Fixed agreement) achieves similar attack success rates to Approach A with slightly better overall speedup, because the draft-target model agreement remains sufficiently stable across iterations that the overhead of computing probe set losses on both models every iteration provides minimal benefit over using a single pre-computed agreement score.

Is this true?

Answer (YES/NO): NO